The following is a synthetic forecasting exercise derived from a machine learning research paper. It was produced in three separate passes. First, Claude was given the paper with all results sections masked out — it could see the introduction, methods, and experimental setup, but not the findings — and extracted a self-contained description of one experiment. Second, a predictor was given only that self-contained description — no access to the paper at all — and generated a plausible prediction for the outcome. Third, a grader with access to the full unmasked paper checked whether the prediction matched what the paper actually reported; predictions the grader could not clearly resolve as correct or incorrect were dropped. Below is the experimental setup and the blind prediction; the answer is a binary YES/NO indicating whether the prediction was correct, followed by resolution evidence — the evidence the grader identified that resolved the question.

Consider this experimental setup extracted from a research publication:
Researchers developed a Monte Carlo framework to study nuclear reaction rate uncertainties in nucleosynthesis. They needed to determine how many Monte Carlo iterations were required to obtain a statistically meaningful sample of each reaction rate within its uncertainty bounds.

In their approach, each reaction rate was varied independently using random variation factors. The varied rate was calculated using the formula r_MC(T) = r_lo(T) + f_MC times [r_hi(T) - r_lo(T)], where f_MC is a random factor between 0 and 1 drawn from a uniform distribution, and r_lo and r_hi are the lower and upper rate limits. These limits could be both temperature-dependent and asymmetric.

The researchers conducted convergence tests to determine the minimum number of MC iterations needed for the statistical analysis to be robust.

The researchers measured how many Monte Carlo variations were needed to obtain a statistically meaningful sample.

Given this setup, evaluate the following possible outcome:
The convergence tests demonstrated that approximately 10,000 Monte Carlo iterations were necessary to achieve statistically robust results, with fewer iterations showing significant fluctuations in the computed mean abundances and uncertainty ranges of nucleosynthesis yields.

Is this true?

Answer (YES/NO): NO